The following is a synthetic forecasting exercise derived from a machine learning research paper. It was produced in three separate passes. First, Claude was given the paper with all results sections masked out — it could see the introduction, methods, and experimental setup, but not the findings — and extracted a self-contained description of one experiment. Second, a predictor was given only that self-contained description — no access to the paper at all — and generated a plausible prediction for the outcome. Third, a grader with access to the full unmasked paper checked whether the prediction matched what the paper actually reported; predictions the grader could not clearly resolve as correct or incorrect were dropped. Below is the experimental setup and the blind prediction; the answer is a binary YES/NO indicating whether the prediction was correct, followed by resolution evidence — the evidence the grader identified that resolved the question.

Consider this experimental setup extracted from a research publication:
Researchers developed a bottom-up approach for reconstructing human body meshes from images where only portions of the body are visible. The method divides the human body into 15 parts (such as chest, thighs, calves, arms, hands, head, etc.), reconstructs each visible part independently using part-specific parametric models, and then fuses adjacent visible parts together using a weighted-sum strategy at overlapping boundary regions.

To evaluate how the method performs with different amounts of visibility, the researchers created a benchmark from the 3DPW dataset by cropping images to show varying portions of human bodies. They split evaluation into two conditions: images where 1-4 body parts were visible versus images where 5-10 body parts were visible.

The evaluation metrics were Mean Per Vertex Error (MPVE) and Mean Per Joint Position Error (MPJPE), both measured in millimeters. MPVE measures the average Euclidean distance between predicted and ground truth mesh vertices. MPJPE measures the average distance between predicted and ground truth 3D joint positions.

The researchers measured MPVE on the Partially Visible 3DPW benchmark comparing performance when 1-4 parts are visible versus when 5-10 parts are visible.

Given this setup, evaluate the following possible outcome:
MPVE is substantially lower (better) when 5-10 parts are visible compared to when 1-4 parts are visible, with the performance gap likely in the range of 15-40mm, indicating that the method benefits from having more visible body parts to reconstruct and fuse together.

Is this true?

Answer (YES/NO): NO